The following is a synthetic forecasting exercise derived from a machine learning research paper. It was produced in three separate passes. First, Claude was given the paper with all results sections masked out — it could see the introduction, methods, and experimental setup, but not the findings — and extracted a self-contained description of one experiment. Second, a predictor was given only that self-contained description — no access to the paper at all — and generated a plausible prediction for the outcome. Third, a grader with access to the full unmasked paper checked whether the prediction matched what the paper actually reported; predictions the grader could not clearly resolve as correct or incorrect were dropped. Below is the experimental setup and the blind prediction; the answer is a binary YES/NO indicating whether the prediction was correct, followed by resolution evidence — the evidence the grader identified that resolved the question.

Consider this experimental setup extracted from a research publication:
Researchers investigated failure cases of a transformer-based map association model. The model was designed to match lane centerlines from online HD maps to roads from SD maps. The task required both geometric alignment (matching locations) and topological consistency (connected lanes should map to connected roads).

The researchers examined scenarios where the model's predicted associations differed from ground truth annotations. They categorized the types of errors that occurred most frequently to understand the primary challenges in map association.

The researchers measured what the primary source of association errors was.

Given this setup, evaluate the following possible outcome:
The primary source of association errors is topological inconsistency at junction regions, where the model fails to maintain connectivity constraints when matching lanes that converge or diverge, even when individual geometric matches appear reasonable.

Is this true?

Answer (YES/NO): NO